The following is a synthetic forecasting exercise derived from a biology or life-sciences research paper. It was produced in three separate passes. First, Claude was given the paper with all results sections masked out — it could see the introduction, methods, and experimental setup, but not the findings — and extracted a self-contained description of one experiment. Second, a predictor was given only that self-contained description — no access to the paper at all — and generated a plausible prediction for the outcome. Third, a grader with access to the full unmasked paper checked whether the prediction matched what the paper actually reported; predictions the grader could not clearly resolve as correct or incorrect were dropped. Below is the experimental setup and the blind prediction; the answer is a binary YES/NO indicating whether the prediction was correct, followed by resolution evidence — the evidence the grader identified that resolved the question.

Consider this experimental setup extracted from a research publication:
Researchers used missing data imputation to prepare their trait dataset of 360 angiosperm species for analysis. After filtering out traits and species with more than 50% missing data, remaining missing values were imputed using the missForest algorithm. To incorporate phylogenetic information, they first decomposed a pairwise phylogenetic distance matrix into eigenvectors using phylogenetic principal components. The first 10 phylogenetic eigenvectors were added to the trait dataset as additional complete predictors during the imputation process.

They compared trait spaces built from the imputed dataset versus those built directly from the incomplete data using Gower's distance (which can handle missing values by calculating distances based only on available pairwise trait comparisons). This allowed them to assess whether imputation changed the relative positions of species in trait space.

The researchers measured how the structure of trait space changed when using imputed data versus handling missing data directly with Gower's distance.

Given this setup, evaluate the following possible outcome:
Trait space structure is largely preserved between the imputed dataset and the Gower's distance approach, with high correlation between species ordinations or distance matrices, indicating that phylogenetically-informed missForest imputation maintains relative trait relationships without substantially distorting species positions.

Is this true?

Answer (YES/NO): YES